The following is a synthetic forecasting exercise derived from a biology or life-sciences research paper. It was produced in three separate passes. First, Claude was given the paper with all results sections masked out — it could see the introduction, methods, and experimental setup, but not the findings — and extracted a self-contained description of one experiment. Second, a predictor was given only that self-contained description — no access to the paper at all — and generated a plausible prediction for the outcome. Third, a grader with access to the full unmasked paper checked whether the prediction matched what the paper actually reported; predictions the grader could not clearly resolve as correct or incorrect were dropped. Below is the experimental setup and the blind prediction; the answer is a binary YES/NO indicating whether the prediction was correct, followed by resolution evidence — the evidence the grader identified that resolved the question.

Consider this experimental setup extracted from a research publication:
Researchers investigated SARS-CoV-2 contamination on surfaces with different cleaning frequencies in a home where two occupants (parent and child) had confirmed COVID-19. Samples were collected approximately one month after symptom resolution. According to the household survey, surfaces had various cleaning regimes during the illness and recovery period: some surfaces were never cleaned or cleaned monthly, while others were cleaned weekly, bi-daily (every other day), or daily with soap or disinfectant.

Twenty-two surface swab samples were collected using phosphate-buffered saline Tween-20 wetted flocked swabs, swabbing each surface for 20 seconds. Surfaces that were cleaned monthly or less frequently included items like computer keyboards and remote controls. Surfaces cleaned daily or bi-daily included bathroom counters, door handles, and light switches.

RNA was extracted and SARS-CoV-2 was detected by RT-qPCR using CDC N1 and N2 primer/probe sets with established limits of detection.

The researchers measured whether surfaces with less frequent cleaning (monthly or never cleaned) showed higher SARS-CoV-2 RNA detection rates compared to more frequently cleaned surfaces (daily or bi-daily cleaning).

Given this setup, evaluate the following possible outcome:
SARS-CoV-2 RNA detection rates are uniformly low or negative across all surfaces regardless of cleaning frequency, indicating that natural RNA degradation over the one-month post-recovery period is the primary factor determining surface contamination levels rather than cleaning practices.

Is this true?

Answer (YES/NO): NO